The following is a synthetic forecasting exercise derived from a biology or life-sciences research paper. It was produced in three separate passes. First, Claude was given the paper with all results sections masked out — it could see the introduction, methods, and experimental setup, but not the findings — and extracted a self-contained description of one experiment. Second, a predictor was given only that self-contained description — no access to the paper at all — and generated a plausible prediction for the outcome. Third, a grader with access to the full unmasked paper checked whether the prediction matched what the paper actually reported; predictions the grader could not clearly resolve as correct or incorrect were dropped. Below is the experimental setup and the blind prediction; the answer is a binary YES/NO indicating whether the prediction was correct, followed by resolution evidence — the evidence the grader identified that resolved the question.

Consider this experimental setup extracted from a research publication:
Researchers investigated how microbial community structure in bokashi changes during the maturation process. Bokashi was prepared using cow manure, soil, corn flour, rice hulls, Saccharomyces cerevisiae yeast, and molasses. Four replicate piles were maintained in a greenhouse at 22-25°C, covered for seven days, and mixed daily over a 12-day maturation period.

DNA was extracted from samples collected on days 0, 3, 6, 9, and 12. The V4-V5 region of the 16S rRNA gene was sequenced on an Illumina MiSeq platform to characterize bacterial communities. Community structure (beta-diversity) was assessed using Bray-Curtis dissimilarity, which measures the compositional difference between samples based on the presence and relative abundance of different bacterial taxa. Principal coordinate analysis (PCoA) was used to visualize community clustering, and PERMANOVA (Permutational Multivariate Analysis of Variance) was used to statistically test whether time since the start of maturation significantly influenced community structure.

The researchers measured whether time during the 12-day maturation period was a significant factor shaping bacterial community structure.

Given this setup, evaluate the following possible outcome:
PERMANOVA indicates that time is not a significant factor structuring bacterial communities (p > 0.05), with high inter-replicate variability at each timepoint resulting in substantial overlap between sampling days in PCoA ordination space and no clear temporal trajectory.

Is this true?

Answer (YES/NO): NO